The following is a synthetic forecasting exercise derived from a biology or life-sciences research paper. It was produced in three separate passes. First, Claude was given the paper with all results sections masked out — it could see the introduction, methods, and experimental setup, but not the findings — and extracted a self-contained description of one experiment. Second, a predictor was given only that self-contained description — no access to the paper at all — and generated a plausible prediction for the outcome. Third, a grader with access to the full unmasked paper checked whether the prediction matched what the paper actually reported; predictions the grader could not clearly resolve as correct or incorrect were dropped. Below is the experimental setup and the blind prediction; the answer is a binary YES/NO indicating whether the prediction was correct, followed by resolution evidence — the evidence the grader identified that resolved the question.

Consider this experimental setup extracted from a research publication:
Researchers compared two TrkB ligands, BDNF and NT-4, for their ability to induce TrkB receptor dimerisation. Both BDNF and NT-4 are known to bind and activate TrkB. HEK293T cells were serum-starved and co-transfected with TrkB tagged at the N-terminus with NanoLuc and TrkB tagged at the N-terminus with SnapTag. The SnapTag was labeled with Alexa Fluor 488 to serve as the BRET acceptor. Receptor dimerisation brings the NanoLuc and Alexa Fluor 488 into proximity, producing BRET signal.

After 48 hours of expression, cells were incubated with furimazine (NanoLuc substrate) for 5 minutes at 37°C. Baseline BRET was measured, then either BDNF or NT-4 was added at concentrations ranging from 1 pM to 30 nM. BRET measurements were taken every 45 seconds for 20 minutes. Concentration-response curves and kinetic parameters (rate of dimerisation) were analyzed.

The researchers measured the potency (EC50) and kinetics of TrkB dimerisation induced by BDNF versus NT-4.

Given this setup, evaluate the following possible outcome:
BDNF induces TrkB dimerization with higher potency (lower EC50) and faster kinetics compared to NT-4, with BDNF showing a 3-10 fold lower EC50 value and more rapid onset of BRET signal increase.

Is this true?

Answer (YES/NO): NO